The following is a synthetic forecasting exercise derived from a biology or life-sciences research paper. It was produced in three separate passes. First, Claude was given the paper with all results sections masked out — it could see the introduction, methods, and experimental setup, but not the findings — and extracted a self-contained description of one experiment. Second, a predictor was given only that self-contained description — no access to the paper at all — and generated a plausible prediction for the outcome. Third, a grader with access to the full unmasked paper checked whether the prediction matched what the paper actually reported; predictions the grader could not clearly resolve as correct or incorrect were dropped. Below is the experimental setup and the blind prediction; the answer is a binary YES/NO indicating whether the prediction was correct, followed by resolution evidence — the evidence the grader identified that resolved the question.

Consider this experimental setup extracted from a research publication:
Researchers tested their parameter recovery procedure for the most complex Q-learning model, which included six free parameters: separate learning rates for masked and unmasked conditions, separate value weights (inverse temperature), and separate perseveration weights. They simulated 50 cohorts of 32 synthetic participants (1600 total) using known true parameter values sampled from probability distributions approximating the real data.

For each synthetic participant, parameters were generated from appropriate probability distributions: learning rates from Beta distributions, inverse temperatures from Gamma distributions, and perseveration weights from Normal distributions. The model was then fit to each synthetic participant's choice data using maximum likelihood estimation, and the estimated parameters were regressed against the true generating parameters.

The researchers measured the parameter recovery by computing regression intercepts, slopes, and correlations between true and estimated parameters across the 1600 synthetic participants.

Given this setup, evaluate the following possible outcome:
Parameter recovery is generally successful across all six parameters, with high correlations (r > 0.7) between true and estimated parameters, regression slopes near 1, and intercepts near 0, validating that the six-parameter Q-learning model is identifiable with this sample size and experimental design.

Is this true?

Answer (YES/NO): YES